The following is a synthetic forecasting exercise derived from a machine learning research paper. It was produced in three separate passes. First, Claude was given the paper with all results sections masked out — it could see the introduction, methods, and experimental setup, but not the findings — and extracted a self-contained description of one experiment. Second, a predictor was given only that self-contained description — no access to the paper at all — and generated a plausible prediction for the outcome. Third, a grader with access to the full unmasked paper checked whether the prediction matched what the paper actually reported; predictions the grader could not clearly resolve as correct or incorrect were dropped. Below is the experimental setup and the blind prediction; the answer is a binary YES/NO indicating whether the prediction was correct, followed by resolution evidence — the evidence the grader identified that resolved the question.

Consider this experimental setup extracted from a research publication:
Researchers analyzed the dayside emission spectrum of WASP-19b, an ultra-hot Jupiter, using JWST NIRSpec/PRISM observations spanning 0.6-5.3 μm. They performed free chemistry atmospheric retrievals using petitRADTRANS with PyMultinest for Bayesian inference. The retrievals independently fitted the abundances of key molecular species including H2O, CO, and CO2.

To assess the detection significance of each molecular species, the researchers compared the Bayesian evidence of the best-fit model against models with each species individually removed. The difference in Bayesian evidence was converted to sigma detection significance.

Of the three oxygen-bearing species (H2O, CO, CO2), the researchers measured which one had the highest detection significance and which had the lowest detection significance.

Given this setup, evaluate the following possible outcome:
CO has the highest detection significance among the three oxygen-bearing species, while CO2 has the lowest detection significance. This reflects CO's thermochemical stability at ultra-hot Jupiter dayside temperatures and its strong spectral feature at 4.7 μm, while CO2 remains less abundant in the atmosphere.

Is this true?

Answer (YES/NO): NO